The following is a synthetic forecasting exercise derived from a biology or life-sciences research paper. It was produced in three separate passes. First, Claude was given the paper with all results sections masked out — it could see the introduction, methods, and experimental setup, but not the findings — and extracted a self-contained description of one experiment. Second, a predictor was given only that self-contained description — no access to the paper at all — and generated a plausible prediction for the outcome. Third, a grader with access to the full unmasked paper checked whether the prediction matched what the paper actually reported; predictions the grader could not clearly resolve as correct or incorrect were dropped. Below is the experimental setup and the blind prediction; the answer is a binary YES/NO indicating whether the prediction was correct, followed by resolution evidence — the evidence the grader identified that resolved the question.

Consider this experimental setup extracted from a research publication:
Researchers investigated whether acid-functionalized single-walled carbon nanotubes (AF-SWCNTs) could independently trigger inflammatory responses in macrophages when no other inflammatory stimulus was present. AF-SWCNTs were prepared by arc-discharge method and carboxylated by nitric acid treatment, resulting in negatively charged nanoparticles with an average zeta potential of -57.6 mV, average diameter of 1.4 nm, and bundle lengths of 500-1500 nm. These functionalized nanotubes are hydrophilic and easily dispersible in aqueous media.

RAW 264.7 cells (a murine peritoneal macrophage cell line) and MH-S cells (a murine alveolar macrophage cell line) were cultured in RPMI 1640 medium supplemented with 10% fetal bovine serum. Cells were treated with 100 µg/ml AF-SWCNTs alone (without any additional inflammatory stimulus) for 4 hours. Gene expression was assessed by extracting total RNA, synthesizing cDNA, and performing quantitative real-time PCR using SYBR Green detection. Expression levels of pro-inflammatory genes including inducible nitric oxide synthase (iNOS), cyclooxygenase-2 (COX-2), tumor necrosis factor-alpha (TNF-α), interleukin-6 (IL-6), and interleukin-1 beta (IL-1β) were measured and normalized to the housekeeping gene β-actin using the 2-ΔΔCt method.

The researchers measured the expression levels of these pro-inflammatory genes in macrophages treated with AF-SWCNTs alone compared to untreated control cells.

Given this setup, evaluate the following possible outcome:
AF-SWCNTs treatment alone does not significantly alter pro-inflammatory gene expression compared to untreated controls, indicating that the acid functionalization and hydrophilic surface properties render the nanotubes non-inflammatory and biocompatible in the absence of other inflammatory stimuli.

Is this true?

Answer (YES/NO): YES